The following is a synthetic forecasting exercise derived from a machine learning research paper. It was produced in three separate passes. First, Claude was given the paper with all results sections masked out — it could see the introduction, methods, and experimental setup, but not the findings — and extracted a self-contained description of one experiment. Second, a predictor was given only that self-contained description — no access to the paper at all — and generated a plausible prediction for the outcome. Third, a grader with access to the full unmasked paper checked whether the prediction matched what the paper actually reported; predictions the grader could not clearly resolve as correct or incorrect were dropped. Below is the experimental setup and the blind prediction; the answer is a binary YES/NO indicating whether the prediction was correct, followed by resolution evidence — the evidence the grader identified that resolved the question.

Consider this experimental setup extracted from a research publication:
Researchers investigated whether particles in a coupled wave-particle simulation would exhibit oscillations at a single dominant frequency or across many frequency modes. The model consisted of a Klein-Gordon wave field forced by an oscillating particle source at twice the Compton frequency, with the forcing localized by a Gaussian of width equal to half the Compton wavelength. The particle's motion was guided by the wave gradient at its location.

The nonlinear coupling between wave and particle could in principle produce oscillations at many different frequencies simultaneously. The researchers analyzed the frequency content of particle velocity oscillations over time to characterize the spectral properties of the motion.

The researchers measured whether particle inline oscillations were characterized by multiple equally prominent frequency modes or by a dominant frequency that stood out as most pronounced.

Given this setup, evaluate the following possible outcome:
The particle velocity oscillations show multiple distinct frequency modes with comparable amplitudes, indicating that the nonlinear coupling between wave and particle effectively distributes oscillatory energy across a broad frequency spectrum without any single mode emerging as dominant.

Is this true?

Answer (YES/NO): NO